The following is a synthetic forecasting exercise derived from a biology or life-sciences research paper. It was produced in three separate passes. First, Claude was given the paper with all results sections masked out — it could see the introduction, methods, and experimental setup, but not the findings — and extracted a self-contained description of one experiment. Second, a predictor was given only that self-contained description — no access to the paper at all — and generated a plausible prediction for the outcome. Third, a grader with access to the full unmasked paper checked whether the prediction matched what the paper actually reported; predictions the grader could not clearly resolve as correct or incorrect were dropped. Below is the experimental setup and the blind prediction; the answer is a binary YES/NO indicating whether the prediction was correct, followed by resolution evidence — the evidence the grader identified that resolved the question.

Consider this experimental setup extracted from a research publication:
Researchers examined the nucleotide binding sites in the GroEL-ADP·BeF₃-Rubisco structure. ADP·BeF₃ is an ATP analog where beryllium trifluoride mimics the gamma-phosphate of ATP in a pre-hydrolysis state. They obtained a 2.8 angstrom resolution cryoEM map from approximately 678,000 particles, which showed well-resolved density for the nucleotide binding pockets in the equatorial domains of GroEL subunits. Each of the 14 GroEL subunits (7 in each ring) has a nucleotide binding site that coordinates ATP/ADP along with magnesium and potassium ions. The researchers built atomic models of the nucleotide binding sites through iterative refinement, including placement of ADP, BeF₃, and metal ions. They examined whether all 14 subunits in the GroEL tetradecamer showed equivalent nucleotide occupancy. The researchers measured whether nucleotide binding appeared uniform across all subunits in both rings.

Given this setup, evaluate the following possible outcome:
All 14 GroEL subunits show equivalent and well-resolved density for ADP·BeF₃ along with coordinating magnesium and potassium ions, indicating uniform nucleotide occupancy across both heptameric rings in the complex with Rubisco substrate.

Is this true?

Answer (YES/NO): NO